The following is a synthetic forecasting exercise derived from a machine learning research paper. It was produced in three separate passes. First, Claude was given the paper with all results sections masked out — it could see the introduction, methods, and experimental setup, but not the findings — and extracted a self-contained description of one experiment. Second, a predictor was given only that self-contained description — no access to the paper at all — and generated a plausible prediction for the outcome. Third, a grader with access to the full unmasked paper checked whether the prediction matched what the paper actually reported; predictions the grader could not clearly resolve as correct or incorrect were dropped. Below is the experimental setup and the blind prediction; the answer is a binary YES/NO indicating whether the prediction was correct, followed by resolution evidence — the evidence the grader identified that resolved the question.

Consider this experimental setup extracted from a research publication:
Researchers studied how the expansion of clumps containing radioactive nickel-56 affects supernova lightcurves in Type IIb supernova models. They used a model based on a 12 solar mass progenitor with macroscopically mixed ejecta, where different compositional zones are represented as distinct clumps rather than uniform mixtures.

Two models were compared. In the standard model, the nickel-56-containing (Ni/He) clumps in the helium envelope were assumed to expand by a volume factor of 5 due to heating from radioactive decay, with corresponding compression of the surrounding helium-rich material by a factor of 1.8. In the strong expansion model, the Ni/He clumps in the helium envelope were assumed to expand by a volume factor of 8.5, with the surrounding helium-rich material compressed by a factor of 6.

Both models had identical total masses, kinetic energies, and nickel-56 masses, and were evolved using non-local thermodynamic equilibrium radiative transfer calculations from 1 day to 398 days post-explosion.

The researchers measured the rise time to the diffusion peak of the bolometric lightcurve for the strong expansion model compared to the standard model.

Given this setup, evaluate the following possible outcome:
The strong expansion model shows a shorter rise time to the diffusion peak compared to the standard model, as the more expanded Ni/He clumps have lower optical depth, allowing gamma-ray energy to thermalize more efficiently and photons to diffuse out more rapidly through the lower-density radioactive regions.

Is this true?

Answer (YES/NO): YES